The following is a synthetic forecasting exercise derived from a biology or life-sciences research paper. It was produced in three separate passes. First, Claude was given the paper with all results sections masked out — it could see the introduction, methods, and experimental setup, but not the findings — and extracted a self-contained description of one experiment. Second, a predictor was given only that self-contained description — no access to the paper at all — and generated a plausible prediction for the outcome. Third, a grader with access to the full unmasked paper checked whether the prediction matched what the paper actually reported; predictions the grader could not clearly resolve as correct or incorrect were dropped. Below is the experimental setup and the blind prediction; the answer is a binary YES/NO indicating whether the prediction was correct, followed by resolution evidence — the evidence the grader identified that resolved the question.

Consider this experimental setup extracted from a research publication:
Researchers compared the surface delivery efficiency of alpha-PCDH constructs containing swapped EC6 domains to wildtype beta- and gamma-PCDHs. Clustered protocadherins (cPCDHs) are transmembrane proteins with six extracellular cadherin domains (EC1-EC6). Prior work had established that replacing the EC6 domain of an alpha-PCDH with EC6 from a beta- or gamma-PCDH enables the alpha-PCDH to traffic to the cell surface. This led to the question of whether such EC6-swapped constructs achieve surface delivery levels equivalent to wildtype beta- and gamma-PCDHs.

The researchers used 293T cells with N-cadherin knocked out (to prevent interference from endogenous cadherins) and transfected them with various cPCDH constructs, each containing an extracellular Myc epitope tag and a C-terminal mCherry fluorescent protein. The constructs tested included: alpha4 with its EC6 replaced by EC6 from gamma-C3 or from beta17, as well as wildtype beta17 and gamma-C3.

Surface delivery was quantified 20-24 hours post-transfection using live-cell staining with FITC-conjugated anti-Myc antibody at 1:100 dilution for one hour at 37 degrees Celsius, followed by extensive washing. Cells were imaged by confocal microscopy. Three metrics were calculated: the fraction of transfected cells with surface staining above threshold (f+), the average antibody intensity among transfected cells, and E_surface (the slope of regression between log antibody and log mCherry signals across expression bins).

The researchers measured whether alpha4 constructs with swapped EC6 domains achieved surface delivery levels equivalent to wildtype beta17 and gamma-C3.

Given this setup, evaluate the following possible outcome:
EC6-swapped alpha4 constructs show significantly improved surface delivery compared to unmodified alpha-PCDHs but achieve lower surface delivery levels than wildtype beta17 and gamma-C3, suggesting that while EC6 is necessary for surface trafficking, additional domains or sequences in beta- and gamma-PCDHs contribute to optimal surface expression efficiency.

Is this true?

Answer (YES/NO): YES